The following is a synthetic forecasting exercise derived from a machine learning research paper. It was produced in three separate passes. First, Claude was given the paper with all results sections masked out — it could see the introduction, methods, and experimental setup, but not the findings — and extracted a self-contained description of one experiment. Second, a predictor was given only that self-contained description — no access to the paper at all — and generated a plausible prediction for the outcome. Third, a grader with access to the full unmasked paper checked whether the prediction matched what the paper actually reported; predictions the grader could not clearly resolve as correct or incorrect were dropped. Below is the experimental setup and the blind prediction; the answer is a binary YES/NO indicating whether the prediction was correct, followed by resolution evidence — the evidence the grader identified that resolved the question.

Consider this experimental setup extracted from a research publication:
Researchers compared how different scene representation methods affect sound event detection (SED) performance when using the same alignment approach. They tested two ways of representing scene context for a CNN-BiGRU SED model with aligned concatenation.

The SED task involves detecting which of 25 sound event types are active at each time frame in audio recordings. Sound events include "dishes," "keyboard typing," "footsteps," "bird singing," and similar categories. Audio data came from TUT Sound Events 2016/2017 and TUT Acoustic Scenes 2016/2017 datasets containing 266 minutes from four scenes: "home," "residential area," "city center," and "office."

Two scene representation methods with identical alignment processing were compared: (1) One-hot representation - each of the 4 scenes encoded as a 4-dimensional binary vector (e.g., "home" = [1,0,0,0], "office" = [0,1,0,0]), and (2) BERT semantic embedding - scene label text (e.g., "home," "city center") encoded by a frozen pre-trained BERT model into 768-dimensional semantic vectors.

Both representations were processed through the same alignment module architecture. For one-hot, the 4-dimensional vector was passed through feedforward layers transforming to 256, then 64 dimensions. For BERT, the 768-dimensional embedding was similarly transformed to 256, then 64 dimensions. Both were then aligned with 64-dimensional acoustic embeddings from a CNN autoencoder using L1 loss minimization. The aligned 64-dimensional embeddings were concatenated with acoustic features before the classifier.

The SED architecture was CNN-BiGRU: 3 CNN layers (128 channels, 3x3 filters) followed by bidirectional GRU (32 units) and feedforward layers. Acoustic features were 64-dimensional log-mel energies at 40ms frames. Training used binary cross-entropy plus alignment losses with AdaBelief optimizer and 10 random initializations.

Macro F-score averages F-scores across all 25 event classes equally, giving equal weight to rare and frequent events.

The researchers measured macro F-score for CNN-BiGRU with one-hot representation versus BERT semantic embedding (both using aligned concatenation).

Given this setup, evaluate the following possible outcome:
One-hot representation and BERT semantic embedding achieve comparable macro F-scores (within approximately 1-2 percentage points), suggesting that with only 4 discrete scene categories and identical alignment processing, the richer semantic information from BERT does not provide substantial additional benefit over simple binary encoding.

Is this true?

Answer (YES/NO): YES